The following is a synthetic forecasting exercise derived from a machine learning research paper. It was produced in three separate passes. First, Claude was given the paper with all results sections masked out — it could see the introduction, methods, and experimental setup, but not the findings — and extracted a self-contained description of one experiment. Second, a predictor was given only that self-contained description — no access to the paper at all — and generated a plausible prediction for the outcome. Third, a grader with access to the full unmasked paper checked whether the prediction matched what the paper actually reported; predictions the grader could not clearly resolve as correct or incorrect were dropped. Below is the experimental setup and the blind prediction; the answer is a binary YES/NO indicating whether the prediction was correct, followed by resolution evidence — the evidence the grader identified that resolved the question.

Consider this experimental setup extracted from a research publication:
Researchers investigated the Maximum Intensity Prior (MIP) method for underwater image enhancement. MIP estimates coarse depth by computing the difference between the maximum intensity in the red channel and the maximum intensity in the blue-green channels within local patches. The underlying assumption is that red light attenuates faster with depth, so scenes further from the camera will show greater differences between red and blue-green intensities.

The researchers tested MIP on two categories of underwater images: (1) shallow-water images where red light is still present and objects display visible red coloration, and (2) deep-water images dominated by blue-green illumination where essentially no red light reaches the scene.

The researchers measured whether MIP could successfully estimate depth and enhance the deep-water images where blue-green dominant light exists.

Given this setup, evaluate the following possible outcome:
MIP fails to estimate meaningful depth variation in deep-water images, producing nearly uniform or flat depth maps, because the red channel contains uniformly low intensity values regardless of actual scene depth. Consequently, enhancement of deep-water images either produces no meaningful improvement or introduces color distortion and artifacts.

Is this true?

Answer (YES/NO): YES